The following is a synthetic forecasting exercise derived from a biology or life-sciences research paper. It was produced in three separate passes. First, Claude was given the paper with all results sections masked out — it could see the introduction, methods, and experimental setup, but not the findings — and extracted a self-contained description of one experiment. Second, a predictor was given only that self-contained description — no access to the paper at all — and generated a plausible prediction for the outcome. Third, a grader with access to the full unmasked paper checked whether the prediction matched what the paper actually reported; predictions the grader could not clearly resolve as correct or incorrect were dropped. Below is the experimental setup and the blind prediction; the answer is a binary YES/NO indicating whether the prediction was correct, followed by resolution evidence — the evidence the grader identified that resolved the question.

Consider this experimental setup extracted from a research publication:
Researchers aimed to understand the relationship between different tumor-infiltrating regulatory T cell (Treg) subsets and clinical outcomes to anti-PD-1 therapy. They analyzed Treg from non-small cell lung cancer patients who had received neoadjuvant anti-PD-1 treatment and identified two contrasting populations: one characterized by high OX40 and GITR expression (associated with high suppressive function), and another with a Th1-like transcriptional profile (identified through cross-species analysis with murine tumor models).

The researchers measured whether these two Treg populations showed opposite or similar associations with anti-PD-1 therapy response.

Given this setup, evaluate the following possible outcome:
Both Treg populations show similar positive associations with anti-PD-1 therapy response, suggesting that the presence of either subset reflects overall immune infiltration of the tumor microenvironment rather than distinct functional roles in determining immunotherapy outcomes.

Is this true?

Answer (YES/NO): NO